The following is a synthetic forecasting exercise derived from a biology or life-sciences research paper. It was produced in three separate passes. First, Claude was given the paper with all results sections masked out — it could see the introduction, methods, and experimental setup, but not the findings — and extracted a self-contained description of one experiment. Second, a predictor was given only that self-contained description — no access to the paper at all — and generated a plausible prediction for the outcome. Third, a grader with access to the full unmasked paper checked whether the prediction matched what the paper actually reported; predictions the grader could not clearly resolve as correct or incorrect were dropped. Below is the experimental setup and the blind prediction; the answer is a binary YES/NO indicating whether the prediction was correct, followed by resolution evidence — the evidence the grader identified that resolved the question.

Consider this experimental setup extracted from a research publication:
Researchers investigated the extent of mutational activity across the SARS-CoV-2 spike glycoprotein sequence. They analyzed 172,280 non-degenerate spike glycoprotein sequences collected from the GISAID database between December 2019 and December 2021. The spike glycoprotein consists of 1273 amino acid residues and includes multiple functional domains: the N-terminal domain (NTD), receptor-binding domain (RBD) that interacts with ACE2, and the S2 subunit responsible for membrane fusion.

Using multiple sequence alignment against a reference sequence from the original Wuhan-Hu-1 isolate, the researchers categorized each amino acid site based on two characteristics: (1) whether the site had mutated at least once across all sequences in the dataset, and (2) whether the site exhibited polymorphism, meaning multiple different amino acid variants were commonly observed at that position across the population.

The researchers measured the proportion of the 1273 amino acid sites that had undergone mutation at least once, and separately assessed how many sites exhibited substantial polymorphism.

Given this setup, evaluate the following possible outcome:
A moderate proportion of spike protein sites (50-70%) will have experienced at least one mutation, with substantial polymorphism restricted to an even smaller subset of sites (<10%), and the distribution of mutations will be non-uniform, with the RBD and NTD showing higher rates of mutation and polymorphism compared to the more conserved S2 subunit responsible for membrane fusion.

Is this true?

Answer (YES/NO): NO